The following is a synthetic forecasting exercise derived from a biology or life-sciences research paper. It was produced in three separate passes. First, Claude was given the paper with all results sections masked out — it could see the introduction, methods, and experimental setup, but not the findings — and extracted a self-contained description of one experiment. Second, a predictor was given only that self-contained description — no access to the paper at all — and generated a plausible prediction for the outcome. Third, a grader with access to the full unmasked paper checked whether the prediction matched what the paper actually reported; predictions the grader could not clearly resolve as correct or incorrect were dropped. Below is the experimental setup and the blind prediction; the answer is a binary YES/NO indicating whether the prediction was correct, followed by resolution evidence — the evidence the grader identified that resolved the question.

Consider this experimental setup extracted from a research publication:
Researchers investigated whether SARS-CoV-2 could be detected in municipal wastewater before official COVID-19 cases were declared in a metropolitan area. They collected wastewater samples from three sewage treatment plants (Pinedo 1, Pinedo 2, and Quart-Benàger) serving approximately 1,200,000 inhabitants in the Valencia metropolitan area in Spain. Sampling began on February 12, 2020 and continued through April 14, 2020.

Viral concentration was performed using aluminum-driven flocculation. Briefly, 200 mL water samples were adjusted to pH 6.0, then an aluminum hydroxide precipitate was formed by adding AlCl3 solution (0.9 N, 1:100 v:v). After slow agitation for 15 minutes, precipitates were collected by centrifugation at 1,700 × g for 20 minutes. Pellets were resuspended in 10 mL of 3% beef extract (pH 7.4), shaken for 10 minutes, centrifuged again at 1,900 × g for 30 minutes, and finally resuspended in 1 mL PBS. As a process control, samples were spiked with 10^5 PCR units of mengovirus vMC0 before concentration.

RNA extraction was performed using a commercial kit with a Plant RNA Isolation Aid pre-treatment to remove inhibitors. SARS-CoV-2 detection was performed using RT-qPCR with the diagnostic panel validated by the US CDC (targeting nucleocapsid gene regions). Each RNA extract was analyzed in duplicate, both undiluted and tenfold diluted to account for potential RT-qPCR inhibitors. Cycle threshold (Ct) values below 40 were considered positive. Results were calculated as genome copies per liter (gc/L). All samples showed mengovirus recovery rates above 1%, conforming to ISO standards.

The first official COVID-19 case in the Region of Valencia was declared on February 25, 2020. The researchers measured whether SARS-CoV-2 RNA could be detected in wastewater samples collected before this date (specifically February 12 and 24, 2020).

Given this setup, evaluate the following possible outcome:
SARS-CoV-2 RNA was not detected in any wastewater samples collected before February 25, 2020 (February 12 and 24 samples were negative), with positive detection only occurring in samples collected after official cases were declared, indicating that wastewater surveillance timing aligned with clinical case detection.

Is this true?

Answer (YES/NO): NO